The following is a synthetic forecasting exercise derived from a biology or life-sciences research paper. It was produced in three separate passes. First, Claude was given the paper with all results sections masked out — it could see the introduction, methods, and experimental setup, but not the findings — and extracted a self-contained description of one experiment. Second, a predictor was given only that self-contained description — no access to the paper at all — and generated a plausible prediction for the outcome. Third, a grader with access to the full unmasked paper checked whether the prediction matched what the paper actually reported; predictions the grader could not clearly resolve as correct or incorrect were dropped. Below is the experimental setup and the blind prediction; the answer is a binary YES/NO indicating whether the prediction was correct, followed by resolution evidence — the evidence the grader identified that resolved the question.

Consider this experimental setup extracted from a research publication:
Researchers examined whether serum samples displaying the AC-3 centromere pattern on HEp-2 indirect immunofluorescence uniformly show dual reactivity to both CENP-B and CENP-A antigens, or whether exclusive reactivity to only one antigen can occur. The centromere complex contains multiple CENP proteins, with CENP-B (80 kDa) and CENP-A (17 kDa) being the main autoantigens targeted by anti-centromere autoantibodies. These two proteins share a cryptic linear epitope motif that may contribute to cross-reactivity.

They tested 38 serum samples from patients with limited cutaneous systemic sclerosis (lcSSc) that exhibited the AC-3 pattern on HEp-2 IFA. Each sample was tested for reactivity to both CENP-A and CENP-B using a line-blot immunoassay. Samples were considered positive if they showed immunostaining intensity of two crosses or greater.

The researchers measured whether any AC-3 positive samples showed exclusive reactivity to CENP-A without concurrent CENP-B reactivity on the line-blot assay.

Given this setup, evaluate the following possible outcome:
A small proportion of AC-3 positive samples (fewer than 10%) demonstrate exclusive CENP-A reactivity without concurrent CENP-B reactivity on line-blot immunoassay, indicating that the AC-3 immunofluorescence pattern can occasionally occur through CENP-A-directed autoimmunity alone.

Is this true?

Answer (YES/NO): YES